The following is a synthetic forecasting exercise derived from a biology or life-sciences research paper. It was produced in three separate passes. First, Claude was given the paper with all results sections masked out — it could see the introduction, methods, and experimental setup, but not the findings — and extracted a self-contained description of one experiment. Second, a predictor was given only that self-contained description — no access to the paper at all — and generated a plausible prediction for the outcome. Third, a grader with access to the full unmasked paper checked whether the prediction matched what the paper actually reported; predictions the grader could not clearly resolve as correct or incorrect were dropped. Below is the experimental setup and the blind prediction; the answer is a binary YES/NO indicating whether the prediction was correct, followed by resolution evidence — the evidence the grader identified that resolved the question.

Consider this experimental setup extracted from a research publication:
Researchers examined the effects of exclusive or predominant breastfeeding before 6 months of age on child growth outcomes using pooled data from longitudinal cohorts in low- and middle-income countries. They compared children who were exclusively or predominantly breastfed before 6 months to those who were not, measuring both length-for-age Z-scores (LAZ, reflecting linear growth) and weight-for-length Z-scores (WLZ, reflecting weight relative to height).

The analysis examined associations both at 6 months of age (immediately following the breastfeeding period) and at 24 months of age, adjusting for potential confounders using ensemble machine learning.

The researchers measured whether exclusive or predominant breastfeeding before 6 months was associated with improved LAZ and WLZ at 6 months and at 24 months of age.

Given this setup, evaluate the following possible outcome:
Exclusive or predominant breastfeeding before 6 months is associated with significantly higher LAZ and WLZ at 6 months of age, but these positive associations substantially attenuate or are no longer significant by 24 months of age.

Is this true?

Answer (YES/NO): NO